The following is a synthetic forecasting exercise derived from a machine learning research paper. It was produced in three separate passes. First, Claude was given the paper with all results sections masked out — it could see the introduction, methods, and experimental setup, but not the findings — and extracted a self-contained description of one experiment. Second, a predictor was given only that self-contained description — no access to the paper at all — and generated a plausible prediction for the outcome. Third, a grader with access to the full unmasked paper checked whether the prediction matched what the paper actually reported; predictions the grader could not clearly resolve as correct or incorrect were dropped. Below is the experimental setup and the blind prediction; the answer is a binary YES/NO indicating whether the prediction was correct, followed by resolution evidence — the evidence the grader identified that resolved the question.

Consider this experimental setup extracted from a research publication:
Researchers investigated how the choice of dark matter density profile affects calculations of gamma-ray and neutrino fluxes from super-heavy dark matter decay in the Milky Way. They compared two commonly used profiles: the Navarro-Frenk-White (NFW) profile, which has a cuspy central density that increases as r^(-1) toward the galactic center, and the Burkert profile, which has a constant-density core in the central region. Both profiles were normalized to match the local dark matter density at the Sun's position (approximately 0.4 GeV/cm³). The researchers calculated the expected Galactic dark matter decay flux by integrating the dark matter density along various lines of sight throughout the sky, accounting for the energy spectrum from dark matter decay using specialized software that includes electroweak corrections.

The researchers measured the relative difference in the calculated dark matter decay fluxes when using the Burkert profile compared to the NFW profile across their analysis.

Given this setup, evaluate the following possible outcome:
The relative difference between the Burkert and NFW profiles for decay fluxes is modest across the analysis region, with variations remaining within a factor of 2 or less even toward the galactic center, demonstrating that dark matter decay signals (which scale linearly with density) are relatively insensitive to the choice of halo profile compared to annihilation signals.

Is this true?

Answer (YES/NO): YES